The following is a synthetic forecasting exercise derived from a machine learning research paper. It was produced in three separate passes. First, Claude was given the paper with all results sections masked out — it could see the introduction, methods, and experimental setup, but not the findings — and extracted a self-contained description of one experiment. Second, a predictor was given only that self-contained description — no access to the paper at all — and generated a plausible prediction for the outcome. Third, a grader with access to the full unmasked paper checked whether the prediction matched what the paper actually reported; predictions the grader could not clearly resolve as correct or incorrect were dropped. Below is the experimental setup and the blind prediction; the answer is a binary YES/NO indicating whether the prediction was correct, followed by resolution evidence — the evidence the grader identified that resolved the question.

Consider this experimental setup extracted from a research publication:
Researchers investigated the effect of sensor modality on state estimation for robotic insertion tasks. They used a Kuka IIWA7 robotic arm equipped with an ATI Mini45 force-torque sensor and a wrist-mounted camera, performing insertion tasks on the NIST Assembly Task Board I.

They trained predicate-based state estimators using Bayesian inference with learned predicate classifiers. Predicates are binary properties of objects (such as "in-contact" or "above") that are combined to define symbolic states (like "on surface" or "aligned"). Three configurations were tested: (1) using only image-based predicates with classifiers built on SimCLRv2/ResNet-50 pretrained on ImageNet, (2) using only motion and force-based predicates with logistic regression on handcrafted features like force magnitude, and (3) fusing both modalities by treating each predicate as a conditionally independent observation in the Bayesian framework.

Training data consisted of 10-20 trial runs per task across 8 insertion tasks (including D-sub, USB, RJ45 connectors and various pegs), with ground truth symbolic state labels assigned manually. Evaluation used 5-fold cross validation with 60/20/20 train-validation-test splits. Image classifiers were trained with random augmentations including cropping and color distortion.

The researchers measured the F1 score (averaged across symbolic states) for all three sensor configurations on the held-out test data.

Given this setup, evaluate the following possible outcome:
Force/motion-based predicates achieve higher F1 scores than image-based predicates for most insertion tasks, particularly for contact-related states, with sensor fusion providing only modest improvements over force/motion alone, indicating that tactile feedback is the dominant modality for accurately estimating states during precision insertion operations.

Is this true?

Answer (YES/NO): NO